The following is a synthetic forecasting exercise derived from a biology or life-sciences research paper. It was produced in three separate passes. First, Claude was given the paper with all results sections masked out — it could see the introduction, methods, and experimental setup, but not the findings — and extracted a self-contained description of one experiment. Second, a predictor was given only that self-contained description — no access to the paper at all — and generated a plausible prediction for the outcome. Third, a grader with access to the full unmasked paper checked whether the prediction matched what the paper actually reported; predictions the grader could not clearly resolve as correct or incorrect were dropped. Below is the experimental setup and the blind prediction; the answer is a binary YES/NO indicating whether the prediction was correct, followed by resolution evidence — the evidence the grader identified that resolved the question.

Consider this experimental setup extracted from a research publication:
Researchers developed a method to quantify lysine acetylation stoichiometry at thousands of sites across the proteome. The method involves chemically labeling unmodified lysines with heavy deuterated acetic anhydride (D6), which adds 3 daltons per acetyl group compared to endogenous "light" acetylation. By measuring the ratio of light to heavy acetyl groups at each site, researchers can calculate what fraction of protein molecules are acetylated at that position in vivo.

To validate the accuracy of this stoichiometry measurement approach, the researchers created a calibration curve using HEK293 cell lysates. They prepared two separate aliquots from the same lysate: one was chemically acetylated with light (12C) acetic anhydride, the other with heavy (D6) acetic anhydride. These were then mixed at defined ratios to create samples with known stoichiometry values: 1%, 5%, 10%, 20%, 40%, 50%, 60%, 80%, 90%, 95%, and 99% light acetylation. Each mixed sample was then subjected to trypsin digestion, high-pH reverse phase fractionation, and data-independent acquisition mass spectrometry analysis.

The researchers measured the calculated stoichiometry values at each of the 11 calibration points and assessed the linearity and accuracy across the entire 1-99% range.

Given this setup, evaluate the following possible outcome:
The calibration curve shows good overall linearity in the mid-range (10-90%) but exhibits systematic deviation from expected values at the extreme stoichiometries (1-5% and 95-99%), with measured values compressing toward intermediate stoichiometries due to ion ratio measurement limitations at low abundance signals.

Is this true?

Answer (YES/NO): NO